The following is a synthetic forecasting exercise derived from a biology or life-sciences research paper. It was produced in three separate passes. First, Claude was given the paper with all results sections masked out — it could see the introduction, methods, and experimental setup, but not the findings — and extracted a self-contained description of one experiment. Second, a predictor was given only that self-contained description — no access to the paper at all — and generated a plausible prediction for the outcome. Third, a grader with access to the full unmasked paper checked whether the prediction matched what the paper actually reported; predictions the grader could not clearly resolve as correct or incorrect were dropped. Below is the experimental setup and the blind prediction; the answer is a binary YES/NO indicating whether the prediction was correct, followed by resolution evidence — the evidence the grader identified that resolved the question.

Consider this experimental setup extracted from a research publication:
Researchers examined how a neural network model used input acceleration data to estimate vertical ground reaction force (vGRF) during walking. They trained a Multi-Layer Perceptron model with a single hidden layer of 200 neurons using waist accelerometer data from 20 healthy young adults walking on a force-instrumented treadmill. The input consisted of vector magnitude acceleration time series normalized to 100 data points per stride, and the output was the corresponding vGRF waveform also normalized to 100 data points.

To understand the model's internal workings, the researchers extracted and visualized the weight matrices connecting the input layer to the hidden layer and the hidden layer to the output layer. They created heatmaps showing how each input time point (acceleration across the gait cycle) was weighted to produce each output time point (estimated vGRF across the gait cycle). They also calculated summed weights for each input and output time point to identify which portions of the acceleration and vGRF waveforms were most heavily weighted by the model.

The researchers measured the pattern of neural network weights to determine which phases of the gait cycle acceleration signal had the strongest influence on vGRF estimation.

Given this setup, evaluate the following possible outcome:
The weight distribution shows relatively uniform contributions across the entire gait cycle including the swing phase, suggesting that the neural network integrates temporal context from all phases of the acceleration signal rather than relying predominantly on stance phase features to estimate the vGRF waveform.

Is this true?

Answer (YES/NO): NO